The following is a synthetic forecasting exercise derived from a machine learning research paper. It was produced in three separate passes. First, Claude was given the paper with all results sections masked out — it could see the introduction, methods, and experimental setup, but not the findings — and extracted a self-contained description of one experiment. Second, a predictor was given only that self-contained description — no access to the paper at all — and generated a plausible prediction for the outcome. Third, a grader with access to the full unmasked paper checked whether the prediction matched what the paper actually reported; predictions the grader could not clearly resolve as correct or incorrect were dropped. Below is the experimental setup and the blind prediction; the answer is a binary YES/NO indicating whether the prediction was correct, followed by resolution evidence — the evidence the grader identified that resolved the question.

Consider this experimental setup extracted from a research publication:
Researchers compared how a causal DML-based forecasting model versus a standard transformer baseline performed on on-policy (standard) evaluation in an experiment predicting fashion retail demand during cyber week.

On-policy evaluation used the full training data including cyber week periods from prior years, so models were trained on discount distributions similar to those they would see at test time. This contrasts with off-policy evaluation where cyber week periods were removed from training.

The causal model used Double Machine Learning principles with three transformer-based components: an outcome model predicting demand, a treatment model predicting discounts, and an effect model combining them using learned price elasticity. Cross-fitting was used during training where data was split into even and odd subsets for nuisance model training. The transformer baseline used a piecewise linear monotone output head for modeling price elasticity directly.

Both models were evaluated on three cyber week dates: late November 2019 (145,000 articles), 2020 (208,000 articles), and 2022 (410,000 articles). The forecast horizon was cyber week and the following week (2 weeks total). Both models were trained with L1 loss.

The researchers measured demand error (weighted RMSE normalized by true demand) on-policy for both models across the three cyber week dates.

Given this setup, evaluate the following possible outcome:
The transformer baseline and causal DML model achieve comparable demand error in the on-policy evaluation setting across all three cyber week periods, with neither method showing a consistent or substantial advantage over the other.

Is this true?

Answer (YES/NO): NO